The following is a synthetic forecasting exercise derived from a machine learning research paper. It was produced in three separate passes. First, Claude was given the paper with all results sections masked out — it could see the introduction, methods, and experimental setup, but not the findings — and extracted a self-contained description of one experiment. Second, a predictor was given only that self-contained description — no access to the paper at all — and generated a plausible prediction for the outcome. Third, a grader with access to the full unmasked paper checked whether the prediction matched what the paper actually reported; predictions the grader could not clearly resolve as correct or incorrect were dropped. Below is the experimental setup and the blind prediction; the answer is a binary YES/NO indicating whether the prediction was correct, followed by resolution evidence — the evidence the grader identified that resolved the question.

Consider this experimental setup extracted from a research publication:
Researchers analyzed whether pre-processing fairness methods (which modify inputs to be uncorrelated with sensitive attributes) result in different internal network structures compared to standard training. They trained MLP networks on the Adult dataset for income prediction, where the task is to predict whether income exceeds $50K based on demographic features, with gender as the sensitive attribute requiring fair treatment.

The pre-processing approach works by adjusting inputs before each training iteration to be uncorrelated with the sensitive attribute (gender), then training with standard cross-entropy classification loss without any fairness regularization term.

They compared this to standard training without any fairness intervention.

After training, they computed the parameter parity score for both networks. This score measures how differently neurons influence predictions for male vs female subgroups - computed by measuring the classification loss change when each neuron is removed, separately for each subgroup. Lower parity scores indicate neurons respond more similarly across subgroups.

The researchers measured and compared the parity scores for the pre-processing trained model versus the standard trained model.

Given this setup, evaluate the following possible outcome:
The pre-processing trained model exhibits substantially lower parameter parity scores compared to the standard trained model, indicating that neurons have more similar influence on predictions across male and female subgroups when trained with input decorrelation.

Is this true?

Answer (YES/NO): YES